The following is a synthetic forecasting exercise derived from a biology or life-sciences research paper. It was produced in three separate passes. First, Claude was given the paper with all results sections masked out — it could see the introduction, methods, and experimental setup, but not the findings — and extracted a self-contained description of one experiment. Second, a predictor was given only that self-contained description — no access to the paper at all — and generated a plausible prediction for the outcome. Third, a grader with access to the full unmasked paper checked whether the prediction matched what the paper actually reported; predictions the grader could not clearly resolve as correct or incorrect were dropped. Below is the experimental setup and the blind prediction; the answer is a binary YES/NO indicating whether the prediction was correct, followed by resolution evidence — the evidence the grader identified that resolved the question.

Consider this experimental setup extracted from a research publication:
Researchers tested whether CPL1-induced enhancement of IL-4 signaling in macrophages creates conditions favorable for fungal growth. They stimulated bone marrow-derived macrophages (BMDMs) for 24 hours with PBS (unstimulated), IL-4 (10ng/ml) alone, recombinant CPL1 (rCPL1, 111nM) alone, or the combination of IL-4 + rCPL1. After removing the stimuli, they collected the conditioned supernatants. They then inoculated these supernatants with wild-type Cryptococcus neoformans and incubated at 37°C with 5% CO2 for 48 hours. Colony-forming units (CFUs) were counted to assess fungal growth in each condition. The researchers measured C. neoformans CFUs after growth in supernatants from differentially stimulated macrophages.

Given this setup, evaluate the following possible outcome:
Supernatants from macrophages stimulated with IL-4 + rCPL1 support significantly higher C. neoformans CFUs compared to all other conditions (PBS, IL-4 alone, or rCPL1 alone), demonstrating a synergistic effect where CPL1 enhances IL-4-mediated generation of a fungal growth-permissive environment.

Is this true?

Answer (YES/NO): YES